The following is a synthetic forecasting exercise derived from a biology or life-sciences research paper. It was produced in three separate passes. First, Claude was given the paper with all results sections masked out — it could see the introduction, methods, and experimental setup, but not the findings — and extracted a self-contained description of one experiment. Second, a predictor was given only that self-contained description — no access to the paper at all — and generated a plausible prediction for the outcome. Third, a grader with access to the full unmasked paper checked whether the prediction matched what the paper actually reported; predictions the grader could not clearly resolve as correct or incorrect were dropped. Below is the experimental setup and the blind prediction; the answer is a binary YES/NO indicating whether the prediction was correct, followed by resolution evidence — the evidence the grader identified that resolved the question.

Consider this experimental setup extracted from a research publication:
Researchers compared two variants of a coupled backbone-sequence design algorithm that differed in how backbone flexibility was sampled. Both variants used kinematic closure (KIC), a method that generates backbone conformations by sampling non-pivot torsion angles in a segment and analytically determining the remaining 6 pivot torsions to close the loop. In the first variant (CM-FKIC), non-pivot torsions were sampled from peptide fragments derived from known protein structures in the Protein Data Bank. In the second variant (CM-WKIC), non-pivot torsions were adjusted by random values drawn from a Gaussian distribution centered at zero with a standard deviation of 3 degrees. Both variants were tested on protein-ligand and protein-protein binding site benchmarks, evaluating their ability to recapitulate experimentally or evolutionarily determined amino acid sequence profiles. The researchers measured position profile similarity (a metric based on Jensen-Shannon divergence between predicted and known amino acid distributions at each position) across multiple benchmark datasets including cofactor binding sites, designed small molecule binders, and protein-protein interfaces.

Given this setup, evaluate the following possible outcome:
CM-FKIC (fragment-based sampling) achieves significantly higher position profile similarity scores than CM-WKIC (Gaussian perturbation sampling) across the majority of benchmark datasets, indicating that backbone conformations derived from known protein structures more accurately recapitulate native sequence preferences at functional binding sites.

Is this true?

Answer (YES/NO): NO